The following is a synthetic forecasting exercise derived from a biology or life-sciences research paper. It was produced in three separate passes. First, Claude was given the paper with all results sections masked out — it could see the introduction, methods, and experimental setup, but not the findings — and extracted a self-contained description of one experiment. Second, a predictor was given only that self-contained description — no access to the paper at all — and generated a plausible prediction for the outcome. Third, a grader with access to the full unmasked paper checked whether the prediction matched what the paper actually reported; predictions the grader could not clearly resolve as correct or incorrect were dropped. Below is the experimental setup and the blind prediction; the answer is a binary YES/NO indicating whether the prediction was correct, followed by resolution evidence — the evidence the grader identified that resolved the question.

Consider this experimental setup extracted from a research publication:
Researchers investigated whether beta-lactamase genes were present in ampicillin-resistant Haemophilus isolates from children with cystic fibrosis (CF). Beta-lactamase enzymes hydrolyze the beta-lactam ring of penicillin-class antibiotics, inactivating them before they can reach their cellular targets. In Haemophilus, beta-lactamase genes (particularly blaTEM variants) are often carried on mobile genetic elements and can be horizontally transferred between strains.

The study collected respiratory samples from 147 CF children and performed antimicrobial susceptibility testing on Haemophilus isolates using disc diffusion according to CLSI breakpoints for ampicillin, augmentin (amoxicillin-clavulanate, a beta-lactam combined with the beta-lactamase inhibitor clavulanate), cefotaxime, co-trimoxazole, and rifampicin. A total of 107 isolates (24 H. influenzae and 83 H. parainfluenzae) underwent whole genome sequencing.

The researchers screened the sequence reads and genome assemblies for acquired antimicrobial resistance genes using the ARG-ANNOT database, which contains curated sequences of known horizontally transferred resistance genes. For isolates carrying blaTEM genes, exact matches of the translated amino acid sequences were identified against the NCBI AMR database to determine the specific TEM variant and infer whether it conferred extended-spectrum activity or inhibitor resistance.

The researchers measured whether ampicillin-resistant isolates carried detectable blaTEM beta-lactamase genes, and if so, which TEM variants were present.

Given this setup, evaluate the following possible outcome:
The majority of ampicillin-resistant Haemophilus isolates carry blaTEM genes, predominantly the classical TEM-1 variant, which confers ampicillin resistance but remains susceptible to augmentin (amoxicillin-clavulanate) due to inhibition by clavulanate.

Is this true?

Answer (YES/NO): YES